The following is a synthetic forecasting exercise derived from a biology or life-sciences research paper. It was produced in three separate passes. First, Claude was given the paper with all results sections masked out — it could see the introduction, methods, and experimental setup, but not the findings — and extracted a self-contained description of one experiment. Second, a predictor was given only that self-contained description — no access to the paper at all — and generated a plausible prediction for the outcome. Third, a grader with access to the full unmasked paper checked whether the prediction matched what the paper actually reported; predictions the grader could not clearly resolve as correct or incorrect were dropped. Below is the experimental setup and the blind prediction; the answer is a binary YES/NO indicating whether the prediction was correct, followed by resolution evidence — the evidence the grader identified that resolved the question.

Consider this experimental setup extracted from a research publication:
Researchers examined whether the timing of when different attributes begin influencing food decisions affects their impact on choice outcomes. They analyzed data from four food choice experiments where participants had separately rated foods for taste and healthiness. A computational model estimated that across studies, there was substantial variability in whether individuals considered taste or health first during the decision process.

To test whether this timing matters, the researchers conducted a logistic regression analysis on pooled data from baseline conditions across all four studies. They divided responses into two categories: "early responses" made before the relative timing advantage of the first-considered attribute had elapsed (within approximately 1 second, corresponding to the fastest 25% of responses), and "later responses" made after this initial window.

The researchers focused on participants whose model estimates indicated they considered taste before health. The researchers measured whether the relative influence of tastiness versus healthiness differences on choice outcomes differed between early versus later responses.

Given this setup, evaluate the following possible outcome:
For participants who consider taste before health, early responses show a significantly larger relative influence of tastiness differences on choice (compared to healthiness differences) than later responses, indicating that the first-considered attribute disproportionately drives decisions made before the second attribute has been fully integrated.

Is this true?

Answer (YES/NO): YES